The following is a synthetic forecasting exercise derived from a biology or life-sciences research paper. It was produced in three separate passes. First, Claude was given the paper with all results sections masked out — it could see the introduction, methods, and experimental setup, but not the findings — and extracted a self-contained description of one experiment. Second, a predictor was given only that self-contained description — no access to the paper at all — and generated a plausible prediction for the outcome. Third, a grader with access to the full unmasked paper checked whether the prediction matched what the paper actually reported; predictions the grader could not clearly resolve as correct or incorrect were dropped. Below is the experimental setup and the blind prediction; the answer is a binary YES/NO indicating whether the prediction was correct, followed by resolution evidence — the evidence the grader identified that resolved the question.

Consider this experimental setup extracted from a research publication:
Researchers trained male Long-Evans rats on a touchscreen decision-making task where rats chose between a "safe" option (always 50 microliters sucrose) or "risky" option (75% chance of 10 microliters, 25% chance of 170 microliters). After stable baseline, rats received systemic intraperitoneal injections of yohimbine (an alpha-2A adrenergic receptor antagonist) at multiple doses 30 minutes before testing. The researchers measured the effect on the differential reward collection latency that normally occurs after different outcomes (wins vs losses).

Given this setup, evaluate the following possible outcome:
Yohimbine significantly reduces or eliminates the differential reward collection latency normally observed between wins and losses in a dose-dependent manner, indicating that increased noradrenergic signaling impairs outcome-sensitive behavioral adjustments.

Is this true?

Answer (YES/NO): YES